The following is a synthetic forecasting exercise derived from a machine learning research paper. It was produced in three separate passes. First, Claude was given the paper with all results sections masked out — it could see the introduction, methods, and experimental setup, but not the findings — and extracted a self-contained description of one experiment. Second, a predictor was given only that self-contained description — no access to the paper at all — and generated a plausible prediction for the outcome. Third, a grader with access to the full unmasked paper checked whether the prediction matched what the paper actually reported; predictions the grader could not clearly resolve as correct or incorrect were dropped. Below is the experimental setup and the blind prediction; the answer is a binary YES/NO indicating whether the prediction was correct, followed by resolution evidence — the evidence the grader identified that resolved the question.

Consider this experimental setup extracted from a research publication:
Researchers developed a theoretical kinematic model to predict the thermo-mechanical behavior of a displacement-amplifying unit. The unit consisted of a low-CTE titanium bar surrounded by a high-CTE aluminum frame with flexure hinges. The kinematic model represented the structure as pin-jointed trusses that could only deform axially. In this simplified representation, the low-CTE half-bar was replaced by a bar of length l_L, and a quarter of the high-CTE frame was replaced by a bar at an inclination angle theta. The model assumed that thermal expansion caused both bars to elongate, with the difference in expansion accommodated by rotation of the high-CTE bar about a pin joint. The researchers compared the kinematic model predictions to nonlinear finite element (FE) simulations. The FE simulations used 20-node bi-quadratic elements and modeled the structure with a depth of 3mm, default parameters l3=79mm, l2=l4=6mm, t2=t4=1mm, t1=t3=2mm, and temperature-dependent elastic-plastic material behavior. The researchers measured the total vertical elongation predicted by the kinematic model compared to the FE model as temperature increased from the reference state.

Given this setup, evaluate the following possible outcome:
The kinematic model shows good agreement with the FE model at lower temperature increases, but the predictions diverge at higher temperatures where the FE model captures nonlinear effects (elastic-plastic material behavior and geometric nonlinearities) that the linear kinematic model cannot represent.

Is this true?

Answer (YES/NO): NO